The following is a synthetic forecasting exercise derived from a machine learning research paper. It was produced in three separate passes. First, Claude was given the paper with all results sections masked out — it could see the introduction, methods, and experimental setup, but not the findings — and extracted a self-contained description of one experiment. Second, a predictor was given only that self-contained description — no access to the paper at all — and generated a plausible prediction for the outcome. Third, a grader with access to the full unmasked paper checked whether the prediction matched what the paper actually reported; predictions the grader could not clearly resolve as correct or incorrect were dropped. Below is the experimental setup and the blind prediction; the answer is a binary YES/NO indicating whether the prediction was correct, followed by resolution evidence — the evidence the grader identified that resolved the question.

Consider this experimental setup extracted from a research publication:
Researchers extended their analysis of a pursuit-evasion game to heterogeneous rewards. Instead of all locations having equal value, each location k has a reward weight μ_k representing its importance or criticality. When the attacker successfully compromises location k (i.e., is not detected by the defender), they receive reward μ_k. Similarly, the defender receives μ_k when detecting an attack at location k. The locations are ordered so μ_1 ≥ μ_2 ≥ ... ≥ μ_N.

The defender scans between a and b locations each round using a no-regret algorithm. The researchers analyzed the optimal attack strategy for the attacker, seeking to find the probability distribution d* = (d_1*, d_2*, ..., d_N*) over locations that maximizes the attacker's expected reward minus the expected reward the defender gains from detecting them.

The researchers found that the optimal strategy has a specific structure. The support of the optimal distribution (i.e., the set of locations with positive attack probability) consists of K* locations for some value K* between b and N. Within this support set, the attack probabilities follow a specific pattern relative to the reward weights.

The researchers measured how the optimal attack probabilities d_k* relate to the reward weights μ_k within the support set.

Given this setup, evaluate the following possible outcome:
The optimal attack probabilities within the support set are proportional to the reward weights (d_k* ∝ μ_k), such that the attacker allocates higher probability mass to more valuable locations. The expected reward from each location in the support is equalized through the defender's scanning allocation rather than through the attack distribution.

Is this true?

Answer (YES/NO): NO